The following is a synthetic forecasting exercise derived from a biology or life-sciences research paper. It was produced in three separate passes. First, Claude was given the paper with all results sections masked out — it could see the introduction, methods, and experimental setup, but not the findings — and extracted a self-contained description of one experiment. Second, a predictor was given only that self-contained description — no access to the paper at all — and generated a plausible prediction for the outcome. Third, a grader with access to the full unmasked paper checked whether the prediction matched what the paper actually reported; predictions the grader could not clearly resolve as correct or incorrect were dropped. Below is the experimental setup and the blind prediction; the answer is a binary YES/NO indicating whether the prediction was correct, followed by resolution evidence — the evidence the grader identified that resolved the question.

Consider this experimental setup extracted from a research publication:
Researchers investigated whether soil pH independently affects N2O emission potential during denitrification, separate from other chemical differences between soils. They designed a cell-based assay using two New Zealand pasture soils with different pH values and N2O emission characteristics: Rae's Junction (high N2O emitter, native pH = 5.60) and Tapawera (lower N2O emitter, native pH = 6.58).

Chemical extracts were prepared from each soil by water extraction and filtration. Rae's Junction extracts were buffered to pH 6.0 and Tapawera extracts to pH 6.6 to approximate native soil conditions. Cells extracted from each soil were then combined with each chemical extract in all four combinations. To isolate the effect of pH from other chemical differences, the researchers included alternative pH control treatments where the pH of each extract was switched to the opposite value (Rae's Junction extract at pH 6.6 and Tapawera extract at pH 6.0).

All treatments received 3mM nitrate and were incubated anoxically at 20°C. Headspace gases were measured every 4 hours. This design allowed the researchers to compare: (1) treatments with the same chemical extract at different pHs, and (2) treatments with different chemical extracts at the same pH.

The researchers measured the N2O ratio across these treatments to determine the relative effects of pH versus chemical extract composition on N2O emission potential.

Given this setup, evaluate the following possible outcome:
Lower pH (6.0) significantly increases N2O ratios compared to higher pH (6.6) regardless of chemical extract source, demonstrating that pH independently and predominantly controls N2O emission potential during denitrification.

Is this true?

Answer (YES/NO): NO